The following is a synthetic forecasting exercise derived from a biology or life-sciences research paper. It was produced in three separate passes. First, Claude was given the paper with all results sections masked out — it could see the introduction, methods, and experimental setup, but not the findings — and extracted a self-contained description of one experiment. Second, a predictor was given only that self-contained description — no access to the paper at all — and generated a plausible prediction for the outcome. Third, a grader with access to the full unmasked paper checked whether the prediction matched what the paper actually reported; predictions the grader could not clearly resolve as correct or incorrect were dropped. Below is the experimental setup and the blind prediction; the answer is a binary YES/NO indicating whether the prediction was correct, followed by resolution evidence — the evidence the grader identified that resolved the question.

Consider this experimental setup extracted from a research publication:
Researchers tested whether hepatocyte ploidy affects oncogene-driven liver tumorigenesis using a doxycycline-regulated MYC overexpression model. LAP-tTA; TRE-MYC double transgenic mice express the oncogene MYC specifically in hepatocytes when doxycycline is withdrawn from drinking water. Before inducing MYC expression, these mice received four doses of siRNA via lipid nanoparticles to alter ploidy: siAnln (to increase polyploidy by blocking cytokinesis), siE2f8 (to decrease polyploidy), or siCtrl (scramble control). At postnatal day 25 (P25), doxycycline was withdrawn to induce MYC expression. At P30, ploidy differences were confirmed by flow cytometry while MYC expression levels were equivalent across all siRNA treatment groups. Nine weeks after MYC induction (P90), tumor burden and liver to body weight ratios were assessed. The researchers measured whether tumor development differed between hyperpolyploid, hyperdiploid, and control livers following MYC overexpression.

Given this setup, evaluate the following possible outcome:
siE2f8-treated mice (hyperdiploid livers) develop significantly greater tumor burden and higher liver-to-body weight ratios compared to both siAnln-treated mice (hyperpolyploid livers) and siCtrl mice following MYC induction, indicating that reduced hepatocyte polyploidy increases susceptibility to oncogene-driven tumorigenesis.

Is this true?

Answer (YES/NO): NO